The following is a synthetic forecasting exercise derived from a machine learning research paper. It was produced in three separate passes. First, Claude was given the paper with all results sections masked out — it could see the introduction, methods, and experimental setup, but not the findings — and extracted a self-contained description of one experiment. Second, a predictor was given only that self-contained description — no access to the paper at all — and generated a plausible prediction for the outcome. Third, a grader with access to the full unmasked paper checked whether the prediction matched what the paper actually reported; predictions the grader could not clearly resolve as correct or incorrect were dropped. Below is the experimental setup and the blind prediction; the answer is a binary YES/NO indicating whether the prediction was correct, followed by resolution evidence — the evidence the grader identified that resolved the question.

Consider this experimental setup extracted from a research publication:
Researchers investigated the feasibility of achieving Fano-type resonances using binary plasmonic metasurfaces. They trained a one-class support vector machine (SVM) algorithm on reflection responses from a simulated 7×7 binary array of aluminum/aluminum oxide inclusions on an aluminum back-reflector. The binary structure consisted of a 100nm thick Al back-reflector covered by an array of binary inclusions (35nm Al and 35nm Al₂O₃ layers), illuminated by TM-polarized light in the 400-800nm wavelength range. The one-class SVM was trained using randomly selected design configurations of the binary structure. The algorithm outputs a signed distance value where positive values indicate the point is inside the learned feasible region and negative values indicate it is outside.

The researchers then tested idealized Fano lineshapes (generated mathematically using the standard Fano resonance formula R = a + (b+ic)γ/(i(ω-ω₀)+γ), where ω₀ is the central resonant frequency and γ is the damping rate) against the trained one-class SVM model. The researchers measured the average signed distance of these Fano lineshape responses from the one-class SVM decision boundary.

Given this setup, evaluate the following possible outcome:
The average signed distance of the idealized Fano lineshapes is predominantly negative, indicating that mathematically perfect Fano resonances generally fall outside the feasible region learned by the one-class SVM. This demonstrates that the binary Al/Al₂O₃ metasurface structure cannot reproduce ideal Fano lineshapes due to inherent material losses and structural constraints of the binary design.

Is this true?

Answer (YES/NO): YES